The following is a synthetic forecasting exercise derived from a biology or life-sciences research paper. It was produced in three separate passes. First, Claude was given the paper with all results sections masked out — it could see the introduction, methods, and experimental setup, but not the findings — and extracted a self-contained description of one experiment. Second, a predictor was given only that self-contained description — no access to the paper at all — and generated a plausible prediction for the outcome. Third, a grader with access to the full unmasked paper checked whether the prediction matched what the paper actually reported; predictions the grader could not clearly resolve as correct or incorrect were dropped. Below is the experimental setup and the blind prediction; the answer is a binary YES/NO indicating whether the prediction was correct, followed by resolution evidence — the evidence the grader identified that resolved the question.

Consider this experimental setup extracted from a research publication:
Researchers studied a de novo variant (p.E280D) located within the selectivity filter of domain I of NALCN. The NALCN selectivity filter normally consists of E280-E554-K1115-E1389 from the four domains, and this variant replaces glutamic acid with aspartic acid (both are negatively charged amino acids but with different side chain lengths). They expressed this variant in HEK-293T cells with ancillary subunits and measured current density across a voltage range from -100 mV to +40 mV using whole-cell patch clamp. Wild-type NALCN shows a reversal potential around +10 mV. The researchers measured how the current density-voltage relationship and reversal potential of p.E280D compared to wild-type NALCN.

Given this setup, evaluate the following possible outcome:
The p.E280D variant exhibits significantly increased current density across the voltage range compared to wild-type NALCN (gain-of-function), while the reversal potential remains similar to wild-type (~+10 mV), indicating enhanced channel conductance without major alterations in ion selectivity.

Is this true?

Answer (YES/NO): NO